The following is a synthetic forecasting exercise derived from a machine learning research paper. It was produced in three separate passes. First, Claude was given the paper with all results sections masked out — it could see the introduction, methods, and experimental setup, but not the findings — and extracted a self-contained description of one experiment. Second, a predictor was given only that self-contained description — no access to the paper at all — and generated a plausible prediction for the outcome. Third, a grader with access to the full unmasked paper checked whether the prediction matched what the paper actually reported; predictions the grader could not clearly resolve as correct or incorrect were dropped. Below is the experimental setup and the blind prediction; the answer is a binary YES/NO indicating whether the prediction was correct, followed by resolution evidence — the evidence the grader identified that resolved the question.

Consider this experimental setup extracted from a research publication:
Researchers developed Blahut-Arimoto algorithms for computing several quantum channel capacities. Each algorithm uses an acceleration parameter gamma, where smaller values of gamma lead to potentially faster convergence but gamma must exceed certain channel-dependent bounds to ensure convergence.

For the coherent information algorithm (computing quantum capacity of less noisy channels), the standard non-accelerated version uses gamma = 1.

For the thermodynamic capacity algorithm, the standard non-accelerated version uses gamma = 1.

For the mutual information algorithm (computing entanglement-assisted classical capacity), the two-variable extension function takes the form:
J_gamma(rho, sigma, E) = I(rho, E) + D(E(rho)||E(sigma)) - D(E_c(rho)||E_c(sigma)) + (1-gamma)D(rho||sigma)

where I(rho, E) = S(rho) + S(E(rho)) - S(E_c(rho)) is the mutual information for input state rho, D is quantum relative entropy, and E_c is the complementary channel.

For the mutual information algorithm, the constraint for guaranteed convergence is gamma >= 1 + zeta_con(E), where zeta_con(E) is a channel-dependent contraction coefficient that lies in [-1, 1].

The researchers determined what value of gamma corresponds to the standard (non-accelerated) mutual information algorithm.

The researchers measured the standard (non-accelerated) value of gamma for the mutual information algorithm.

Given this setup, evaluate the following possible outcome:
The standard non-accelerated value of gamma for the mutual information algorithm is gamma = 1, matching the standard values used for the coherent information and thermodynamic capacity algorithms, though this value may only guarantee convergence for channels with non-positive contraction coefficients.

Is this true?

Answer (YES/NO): NO